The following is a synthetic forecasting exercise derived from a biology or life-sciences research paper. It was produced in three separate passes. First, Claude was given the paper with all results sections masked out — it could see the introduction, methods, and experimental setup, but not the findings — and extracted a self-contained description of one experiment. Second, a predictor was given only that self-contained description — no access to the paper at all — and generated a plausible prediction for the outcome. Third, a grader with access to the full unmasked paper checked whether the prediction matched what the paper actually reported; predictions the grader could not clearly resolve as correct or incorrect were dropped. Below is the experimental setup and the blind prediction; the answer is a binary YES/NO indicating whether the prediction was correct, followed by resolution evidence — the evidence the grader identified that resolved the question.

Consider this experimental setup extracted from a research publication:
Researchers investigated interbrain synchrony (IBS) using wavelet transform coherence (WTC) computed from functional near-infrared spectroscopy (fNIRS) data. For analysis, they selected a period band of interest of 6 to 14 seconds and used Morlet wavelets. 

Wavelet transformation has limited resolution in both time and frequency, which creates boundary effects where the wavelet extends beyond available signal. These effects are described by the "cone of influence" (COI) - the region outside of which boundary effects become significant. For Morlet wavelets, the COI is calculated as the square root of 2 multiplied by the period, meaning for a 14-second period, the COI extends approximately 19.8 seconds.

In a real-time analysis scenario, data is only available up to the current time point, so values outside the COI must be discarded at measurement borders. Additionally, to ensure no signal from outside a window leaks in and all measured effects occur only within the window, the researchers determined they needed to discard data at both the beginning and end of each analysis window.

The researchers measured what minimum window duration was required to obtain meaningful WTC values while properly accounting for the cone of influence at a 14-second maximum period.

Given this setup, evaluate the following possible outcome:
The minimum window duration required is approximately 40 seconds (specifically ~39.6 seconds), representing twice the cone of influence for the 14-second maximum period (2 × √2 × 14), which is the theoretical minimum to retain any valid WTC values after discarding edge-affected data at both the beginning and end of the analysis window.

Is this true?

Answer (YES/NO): NO